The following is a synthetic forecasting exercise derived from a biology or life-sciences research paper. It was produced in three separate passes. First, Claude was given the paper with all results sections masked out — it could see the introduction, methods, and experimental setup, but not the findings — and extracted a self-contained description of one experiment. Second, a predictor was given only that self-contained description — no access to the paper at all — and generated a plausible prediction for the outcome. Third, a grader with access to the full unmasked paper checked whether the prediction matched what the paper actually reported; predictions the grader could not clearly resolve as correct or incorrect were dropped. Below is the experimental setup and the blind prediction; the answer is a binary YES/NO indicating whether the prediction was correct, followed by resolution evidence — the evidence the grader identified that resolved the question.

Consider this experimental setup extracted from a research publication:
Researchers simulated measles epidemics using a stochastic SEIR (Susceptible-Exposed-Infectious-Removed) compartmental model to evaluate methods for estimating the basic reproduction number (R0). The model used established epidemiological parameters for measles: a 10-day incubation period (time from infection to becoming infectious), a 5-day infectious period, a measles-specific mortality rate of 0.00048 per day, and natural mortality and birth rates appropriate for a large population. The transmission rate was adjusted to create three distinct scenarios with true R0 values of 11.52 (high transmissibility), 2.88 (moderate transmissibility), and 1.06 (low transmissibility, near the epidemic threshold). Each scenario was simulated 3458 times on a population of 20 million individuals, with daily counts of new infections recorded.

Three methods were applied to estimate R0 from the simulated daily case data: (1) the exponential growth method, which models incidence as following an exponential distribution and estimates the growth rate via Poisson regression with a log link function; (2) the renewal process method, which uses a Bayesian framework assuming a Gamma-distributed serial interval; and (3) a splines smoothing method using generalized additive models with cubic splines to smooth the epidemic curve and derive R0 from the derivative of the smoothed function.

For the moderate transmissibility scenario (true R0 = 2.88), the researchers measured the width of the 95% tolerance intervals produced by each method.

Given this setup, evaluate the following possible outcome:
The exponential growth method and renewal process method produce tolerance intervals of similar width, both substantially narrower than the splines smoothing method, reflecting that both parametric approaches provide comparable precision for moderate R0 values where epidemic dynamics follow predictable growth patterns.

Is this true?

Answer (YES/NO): NO